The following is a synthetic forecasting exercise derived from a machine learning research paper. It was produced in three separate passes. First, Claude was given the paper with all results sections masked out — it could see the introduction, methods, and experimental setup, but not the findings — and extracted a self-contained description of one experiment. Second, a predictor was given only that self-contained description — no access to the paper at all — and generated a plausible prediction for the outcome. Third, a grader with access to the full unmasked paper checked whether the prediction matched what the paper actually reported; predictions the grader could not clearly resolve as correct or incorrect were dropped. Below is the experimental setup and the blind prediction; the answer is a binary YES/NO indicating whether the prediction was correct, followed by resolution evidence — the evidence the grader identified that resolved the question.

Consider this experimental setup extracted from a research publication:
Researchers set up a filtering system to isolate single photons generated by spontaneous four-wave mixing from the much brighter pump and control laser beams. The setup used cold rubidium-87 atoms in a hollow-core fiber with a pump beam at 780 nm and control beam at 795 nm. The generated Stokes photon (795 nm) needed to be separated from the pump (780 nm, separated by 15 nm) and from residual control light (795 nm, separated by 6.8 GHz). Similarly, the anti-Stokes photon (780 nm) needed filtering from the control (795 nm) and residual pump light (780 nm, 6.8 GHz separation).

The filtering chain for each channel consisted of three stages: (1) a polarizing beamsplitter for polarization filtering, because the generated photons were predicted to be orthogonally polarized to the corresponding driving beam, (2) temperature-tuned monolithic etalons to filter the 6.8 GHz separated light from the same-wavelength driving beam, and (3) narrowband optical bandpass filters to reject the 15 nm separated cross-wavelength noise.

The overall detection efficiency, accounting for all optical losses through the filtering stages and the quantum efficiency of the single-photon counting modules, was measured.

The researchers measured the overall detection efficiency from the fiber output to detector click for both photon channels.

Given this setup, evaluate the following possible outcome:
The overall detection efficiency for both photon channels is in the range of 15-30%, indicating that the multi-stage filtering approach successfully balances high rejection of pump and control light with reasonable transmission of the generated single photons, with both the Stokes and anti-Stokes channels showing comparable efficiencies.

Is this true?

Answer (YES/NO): NO